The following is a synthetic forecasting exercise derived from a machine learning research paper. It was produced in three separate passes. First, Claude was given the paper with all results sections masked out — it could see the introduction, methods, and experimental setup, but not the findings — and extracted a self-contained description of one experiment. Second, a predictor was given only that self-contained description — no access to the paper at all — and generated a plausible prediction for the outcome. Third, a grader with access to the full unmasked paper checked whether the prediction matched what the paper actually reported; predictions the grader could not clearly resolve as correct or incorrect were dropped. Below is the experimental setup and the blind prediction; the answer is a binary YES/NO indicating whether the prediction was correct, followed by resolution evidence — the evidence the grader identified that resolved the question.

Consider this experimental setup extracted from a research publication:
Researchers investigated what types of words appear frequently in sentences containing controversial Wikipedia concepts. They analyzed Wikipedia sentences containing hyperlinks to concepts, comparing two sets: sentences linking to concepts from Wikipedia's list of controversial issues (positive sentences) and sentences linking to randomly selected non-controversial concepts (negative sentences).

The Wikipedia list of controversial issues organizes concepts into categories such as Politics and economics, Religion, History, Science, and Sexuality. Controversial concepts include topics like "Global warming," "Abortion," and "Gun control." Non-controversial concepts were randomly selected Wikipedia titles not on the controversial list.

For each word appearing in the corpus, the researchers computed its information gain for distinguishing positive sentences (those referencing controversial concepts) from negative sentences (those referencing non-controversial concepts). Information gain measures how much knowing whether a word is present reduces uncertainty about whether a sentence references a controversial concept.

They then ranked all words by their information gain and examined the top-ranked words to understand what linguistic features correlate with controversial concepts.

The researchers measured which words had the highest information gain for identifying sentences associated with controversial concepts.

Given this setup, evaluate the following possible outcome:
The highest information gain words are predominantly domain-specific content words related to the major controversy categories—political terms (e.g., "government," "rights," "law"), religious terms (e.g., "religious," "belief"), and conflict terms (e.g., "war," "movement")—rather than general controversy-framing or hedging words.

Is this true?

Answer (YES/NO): NO